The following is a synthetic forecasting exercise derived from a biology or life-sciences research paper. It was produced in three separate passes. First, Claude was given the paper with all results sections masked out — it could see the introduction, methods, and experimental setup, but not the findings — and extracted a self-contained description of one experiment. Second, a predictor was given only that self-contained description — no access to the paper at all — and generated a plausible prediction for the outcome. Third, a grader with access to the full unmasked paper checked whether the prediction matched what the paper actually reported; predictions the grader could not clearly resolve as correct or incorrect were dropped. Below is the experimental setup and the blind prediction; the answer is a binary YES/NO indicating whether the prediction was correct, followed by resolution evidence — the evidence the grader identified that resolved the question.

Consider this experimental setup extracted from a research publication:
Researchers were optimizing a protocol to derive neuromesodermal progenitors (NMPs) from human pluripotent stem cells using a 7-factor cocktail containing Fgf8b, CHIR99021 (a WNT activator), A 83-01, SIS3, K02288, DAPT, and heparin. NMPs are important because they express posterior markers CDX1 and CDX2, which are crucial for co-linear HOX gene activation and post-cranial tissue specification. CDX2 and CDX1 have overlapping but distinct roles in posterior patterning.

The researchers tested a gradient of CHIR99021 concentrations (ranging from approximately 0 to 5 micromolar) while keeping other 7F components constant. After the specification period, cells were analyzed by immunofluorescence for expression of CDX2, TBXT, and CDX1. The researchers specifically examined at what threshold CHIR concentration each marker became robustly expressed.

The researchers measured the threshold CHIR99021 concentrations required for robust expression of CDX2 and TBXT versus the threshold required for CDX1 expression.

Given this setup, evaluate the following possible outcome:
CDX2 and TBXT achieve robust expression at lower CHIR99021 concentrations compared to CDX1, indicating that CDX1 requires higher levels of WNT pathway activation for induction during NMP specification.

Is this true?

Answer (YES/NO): YES